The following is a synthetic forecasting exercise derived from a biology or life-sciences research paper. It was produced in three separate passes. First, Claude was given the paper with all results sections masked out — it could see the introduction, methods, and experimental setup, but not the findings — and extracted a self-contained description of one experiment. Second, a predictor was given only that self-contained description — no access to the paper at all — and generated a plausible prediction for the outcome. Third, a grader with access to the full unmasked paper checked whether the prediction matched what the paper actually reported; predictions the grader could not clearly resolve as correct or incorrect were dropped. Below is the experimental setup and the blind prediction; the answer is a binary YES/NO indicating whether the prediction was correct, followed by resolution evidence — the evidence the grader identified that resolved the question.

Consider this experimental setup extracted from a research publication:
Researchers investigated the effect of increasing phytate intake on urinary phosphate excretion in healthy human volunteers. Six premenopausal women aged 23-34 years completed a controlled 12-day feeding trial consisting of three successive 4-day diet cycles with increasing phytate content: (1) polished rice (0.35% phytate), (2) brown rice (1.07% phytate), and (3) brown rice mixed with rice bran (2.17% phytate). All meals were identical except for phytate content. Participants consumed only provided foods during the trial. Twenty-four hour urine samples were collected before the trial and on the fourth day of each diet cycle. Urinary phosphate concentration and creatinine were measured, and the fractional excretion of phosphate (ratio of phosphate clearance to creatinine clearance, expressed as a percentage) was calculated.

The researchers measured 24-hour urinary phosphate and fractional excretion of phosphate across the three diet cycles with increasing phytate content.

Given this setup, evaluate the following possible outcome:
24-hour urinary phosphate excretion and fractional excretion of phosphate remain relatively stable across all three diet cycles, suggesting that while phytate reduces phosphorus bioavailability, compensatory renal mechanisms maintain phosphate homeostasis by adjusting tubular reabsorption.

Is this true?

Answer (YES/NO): NO